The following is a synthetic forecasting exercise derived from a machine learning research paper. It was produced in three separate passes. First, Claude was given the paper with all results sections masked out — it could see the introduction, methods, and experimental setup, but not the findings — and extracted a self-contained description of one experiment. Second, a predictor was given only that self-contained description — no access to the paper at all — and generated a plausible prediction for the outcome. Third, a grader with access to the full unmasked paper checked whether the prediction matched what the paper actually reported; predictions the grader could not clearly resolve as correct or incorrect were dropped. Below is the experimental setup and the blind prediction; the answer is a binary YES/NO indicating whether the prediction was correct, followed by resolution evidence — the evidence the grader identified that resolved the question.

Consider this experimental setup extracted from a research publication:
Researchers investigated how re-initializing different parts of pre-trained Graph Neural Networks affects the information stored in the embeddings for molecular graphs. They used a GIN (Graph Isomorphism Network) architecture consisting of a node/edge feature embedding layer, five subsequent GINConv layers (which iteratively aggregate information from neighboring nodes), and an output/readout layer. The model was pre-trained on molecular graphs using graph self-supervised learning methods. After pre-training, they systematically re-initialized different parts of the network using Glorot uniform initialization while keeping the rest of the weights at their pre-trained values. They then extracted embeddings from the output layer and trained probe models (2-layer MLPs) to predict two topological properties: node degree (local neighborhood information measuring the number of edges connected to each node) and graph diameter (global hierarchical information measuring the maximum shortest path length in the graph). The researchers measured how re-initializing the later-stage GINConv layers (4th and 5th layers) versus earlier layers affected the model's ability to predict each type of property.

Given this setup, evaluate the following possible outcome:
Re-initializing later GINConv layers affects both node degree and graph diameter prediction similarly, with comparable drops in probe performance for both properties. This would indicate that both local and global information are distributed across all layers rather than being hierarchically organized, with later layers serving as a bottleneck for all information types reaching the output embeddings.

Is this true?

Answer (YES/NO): NO